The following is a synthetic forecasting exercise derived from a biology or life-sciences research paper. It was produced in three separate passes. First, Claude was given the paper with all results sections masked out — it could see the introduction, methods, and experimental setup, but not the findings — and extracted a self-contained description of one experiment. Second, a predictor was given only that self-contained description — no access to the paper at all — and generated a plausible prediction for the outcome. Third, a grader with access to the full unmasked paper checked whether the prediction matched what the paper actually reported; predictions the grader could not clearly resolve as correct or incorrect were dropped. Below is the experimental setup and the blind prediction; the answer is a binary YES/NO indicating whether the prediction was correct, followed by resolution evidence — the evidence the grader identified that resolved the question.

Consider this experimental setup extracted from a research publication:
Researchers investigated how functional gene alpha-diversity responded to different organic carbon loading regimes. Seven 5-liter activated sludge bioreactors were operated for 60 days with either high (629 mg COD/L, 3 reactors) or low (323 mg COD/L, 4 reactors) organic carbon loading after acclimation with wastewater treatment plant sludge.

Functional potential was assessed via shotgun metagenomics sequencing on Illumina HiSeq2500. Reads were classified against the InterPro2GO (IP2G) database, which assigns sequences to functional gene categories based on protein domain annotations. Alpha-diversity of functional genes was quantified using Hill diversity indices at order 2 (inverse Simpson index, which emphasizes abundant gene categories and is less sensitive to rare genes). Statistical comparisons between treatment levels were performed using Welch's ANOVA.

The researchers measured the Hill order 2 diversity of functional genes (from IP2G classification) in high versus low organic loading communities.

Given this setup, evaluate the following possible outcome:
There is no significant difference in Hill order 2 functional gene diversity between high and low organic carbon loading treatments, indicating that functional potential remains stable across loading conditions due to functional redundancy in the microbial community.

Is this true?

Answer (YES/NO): NO